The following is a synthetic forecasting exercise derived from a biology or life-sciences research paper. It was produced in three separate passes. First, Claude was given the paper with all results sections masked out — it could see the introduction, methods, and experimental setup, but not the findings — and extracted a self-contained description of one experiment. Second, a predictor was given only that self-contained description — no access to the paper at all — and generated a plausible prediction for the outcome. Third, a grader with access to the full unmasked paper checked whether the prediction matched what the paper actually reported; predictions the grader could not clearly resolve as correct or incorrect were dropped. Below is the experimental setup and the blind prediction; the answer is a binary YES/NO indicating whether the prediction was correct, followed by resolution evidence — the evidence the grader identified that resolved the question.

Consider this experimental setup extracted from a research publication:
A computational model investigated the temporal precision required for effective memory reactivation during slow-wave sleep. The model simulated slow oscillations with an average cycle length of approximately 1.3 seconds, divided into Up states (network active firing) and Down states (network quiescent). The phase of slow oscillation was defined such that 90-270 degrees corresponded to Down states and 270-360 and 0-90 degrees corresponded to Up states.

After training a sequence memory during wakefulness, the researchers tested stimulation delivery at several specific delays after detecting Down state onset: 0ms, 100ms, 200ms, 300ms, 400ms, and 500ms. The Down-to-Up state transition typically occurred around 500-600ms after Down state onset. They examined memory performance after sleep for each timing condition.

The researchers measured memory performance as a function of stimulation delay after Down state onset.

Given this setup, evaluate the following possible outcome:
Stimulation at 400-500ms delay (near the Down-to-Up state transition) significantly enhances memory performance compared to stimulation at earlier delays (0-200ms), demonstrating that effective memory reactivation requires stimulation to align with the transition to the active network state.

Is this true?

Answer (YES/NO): YES